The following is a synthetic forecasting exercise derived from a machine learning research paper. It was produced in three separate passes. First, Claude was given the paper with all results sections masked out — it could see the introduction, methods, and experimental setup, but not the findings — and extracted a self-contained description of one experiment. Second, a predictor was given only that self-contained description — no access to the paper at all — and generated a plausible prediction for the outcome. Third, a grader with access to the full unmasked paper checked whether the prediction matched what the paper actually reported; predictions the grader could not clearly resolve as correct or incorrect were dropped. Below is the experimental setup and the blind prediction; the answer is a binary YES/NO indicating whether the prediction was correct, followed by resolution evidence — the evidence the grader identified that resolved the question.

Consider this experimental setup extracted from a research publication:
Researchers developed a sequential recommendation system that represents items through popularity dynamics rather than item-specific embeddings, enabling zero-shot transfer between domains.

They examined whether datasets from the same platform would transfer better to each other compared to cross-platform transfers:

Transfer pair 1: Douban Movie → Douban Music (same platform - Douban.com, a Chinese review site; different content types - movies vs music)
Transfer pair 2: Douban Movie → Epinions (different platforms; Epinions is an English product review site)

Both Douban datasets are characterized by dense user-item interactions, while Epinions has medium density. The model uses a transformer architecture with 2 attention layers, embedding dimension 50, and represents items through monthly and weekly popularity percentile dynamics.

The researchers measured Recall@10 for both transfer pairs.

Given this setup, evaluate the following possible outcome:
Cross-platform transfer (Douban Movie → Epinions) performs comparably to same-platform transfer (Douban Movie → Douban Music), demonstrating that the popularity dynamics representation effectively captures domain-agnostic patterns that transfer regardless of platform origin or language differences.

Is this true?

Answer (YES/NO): YES